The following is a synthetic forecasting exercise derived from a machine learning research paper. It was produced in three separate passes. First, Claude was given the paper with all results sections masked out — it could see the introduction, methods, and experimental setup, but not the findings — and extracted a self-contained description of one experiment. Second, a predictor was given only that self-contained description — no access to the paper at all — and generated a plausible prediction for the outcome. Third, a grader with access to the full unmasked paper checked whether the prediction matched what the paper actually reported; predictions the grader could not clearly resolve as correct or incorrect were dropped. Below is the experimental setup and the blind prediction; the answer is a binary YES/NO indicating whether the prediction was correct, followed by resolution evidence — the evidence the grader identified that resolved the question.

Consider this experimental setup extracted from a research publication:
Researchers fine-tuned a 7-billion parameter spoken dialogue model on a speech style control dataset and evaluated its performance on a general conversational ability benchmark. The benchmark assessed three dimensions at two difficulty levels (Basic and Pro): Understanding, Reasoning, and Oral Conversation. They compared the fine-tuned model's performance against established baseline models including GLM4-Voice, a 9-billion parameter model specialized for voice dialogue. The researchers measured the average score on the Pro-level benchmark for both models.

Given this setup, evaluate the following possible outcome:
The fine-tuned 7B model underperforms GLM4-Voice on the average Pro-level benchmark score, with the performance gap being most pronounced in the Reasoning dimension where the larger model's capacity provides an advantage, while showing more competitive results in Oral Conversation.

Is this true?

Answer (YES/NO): NO